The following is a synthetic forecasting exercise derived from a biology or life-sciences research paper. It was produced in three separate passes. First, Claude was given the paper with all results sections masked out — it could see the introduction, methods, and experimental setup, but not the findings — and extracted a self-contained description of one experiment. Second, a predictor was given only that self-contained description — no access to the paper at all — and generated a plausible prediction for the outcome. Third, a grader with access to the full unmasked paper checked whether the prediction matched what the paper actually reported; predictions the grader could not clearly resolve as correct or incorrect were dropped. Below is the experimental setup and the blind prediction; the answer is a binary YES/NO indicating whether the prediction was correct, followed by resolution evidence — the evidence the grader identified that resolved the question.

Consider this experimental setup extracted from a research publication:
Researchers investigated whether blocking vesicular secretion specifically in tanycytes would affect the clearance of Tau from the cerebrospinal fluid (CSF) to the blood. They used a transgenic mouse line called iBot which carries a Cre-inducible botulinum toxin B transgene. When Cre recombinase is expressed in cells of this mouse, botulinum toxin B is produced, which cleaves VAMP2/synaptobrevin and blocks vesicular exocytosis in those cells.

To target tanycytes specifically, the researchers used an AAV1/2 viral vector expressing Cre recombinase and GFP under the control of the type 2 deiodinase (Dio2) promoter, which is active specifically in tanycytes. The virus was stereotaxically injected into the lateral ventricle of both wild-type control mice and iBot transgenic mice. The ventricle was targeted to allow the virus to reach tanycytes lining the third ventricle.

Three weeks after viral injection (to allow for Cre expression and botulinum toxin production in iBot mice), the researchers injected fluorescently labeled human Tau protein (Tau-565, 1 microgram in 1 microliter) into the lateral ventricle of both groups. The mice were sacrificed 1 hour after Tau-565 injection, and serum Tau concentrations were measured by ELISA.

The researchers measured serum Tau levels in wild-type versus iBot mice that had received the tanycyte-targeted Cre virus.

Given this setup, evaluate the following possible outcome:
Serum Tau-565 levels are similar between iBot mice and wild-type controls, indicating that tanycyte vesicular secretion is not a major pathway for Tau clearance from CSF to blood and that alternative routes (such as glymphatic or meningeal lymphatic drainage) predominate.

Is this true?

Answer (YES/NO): NO